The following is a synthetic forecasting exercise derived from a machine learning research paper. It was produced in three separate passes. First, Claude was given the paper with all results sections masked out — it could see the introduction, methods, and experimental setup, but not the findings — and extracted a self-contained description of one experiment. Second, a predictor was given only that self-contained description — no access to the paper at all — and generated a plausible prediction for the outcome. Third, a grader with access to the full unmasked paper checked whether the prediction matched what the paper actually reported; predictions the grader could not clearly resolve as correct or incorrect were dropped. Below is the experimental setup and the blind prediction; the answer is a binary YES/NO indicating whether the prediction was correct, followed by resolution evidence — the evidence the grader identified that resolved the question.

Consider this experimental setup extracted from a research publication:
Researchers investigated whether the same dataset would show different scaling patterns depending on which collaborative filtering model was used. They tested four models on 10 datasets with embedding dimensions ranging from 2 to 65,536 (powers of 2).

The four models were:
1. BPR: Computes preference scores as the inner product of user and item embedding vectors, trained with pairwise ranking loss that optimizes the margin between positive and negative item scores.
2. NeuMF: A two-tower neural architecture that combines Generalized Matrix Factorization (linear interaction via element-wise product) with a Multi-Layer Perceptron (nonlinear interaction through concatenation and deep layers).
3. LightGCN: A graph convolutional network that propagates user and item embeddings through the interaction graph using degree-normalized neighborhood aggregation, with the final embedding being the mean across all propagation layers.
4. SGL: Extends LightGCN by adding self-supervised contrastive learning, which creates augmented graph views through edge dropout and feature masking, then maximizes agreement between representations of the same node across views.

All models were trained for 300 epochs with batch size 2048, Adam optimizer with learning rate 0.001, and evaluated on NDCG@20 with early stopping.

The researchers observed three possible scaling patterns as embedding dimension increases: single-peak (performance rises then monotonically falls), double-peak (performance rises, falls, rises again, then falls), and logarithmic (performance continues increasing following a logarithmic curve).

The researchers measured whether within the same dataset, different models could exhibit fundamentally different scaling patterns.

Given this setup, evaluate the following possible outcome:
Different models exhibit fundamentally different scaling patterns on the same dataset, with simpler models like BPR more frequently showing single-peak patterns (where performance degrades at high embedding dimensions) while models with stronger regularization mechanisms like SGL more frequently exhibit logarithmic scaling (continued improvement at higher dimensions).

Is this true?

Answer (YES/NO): NO